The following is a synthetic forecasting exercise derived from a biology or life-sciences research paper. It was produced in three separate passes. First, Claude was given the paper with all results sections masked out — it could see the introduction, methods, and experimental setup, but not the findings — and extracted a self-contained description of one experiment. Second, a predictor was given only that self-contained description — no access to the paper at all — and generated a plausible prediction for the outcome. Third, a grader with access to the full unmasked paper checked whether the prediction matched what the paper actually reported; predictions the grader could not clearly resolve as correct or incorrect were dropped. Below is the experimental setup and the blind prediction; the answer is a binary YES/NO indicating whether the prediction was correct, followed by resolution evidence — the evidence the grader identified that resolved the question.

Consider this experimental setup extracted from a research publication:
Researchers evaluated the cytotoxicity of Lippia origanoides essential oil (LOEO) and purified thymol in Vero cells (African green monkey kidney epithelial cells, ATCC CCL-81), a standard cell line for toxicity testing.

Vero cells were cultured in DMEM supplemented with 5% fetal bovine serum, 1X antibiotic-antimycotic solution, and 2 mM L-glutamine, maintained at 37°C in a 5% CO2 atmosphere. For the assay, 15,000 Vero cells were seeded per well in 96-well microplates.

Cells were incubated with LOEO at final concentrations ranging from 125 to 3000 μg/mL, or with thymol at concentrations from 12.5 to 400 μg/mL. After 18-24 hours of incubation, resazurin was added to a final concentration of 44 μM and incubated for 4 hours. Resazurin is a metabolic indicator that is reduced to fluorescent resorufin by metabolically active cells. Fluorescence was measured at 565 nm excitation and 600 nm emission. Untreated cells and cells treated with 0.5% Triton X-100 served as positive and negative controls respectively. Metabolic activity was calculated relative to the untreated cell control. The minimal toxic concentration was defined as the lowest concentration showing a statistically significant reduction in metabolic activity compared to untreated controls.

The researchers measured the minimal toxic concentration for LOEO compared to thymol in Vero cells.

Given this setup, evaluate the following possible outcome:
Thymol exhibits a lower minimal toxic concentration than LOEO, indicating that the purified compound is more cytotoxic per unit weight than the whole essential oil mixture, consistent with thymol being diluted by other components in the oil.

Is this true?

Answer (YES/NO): YES